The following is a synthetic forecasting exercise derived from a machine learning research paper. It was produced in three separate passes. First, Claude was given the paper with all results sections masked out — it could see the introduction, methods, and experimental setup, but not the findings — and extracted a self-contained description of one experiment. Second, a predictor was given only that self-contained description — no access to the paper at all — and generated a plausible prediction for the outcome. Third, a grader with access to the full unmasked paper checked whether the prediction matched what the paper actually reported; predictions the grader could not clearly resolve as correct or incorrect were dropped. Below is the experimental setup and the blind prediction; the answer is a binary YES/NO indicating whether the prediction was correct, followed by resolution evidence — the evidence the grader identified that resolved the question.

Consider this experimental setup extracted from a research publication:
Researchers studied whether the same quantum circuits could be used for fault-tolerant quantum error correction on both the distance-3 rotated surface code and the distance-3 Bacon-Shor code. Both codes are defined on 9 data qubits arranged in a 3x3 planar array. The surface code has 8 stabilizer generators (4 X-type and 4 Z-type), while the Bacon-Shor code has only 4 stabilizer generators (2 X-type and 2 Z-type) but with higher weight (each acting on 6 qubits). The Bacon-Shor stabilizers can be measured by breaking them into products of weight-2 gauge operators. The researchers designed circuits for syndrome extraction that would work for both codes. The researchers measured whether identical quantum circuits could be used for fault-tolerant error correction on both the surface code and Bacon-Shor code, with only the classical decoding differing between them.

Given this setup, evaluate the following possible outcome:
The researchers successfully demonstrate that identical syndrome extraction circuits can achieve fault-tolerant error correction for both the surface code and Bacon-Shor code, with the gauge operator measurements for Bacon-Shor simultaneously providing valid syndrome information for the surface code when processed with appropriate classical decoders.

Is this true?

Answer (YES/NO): YES